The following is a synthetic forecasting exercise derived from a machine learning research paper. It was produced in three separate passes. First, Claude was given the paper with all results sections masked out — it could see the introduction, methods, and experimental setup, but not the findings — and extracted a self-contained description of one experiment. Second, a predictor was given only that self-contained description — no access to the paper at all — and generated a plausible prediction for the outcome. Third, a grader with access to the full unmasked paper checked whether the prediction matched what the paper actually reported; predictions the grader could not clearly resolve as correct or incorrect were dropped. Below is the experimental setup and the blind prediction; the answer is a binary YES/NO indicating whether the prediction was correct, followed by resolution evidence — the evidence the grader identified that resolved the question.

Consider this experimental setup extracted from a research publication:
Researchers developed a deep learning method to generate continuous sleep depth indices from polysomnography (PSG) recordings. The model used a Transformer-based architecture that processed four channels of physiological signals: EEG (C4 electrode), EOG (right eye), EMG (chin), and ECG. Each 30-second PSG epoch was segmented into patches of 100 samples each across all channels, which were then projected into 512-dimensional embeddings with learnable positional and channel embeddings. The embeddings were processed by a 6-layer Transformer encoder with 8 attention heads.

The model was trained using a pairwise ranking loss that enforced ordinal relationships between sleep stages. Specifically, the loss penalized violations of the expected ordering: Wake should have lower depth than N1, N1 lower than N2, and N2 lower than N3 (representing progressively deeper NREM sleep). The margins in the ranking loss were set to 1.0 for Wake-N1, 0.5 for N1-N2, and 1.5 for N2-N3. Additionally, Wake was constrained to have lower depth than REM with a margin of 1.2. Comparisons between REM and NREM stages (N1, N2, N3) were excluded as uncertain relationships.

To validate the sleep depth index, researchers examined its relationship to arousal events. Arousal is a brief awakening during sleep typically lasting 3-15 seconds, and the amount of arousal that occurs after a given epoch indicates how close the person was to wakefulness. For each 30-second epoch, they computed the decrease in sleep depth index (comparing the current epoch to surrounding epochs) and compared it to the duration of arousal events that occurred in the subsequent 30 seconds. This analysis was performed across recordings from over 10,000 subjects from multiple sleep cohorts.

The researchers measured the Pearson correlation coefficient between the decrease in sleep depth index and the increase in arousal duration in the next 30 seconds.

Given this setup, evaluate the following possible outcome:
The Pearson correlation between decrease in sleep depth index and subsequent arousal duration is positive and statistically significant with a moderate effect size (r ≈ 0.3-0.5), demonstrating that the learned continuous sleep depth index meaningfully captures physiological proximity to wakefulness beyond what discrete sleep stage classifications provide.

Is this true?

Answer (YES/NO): NO